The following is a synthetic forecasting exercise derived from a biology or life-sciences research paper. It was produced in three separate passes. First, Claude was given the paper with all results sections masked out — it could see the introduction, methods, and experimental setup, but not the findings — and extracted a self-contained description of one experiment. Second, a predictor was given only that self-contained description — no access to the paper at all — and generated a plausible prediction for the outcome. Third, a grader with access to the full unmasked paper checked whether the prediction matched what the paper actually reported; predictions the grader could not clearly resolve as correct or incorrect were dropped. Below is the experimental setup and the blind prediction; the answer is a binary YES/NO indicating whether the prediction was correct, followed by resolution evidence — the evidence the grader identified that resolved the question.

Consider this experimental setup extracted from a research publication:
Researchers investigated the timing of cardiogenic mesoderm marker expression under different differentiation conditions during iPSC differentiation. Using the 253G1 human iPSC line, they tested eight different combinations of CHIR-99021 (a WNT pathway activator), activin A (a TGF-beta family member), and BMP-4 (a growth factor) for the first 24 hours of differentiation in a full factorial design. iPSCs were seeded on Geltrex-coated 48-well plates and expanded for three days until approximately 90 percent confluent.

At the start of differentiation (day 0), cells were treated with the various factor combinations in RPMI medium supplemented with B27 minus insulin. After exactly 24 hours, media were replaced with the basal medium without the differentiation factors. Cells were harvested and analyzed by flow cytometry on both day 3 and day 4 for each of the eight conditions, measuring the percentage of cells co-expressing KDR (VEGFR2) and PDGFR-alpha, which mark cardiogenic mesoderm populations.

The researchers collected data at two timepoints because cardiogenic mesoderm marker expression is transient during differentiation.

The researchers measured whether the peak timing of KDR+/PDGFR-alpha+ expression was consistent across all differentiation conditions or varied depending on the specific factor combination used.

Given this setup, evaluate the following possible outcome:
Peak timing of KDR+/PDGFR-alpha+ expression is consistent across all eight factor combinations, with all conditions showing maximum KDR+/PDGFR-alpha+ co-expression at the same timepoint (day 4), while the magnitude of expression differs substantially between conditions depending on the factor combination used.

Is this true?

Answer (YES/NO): NO